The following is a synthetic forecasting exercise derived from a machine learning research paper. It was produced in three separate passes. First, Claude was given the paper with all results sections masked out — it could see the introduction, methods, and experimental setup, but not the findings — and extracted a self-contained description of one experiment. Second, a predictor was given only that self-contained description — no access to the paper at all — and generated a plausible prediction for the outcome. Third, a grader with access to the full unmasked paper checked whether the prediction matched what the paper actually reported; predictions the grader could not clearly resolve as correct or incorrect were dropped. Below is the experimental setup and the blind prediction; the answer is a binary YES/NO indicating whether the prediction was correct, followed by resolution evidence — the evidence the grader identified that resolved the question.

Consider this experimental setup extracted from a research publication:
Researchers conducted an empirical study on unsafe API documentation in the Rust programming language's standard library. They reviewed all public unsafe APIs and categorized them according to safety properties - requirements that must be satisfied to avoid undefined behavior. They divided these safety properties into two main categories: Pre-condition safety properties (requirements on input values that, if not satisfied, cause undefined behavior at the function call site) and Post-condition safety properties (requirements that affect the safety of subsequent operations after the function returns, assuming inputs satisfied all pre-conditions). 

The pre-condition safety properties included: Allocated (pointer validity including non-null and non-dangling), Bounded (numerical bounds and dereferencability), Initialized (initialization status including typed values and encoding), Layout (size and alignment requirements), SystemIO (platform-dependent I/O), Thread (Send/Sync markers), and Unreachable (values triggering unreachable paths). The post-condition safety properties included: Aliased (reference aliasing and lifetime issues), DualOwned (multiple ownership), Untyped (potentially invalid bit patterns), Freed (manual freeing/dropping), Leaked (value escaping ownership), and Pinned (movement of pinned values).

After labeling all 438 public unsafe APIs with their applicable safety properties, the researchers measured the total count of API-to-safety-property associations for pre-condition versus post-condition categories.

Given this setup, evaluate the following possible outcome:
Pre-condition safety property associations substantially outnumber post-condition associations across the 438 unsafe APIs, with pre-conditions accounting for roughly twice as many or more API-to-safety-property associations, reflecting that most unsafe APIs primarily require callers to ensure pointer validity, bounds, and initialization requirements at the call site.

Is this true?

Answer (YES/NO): YES